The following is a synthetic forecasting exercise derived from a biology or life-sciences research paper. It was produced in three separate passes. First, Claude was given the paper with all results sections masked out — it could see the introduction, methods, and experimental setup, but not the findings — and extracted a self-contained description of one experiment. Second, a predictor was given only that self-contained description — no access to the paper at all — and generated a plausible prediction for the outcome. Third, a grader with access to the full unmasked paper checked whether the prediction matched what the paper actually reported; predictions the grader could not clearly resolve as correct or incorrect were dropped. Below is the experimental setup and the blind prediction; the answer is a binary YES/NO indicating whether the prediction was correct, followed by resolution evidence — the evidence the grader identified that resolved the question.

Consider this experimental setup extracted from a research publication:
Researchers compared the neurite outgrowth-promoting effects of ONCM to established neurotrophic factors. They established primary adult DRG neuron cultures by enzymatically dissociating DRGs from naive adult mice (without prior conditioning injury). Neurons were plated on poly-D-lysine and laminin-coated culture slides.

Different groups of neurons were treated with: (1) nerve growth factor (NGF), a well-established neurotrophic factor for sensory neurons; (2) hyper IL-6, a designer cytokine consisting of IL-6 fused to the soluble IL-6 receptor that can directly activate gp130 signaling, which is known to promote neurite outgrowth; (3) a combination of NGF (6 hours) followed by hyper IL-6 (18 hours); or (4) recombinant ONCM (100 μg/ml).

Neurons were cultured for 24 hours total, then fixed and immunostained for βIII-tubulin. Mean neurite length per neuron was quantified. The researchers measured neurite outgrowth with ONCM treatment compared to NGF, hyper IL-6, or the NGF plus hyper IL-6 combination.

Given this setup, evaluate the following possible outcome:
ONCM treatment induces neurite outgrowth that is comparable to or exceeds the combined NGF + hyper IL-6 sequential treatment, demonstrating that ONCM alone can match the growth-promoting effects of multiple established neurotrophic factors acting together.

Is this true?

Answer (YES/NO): YES